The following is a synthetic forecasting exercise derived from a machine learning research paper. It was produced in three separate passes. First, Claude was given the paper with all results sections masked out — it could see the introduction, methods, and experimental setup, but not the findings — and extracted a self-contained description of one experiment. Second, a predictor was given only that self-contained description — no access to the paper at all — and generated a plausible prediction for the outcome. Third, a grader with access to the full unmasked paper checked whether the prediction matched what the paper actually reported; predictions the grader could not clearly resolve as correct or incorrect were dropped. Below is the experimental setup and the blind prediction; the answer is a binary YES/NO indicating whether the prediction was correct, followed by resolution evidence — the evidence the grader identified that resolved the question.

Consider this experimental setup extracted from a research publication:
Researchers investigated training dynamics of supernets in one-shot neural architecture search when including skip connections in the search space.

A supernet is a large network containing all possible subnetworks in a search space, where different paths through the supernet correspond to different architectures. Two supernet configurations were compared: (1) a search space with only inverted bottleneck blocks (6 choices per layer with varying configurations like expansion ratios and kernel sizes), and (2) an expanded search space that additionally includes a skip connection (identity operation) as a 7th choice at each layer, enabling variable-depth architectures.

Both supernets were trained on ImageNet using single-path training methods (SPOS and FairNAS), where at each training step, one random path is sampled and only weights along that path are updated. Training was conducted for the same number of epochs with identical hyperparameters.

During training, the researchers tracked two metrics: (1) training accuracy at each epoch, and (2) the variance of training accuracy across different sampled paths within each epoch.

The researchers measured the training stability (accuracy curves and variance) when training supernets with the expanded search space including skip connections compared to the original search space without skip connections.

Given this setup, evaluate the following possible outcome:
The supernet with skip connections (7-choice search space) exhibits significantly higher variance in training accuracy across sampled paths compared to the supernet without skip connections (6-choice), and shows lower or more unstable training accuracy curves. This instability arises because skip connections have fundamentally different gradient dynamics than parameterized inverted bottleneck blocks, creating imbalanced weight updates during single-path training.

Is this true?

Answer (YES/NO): NO